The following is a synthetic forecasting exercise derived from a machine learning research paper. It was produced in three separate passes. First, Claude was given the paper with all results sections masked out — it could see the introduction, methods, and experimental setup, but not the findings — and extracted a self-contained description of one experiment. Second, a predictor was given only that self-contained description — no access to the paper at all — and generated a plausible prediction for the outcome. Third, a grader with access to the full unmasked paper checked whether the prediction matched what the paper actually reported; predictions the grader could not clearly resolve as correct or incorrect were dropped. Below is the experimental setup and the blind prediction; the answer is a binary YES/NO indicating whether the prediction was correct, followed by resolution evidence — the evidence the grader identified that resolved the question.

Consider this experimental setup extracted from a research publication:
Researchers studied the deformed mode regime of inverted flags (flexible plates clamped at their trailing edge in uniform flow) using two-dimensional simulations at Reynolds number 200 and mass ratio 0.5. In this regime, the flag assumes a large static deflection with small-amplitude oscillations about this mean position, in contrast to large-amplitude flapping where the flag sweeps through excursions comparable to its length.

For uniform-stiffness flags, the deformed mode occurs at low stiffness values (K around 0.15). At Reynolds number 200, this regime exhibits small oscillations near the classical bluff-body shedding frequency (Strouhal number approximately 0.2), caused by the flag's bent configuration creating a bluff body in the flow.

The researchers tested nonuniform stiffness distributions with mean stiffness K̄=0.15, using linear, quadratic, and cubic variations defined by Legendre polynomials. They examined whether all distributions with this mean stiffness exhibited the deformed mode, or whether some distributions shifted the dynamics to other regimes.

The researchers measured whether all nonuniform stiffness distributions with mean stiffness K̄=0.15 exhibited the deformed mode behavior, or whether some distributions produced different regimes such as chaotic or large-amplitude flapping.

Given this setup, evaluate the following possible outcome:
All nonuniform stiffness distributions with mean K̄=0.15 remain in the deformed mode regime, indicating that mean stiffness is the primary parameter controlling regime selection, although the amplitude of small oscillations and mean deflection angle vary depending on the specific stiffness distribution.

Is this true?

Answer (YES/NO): NO